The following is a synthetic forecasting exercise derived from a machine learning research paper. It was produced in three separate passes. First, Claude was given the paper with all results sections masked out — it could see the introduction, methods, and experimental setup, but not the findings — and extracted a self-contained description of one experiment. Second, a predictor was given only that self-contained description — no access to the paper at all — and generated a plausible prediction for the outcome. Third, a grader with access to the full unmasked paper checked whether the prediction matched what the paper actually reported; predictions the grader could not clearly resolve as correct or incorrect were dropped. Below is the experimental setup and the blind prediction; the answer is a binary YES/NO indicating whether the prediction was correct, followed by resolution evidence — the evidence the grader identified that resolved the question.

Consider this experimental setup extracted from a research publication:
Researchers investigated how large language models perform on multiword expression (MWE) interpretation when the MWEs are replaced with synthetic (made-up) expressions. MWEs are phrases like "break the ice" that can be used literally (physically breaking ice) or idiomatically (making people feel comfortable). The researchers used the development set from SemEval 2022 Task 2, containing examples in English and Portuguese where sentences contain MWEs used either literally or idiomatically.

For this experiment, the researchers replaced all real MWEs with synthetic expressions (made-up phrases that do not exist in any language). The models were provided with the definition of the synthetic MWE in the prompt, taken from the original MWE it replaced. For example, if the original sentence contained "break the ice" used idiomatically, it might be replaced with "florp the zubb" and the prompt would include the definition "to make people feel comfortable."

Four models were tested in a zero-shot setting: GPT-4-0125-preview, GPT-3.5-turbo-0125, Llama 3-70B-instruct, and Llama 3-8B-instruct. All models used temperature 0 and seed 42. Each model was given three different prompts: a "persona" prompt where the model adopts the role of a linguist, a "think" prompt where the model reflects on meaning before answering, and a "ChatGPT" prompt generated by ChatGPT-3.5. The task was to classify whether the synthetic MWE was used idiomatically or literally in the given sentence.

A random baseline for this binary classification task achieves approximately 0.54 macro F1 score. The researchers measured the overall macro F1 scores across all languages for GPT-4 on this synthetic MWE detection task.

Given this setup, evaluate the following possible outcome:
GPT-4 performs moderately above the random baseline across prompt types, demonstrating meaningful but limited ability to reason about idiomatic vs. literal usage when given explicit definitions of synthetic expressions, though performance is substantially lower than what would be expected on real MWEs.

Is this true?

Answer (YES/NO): YES